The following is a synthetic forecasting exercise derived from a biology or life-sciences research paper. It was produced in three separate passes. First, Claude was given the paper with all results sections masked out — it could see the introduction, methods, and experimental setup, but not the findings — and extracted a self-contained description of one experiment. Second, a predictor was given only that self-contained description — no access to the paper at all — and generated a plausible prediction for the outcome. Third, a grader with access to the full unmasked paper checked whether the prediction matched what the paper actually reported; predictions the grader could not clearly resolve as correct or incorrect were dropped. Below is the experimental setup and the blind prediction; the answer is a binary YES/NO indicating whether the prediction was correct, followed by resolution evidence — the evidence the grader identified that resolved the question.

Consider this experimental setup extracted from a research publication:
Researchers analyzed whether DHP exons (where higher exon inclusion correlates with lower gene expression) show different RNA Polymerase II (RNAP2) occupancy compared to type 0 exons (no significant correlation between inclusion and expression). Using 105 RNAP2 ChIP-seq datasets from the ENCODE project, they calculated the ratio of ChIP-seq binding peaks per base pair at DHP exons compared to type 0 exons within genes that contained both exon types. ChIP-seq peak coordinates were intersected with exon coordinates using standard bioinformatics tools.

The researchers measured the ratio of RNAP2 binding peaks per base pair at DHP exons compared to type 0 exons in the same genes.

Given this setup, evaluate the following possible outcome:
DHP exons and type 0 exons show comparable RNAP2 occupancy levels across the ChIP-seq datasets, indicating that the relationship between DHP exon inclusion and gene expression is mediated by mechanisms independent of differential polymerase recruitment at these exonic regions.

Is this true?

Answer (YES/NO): NO